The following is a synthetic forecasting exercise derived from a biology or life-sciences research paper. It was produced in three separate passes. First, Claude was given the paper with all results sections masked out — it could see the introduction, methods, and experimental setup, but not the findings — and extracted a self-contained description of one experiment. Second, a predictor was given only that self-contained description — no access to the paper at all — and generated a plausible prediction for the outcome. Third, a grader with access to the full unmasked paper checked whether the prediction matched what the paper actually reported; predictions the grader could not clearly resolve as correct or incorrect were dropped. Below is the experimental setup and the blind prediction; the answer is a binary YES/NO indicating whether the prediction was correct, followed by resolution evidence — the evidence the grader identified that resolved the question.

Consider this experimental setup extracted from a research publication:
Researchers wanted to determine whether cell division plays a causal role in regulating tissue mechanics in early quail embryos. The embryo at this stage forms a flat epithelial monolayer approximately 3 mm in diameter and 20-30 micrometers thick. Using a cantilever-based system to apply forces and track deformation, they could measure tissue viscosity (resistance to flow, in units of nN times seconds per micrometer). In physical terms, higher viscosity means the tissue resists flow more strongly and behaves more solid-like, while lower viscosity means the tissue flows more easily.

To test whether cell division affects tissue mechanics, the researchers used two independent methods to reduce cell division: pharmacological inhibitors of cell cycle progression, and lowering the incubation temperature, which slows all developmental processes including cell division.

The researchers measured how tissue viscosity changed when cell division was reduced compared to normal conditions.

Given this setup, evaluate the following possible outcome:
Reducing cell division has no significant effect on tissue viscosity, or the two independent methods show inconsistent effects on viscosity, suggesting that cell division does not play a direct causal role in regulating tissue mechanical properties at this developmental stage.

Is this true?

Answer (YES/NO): NO